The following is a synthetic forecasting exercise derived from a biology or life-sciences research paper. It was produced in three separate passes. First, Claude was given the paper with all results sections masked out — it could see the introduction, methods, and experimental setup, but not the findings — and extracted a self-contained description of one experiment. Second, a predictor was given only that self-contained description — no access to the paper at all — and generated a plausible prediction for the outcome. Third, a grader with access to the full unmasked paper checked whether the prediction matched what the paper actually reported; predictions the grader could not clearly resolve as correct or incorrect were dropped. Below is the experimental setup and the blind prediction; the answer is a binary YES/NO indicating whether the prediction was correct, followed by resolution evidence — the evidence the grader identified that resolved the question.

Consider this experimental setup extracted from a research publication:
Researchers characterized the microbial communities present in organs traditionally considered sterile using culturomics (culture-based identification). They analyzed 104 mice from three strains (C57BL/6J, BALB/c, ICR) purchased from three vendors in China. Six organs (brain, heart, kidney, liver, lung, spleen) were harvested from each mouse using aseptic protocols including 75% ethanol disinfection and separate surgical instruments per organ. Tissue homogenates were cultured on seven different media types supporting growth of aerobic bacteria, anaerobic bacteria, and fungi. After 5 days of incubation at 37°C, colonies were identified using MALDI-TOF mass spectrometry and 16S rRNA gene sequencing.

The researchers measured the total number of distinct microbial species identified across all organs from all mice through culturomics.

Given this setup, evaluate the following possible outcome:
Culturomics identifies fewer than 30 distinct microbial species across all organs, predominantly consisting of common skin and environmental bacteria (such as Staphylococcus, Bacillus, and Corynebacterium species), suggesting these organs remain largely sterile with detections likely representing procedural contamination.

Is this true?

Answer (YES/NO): NO